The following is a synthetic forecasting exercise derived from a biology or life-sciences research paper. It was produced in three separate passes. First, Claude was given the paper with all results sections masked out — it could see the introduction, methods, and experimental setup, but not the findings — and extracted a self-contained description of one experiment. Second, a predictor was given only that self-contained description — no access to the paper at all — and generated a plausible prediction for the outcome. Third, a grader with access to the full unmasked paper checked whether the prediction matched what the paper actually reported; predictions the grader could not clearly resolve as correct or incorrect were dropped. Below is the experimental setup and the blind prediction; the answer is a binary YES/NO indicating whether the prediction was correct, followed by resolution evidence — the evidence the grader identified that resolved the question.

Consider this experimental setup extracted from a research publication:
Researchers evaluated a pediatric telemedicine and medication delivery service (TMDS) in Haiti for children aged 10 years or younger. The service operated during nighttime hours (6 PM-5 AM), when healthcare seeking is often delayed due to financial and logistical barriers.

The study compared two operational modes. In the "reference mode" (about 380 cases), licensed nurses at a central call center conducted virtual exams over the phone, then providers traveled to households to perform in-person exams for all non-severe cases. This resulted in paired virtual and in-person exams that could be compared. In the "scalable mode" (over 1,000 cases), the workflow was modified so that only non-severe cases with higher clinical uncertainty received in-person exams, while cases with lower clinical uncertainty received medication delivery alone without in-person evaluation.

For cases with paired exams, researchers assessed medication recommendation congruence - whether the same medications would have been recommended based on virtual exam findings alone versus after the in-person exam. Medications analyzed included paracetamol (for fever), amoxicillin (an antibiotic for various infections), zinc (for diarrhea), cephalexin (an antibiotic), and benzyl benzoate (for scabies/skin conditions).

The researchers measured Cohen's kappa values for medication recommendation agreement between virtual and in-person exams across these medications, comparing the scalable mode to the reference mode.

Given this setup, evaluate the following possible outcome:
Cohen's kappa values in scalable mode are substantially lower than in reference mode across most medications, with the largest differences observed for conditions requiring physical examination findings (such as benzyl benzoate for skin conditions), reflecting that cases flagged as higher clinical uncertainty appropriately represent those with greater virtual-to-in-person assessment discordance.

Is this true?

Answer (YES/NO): NO